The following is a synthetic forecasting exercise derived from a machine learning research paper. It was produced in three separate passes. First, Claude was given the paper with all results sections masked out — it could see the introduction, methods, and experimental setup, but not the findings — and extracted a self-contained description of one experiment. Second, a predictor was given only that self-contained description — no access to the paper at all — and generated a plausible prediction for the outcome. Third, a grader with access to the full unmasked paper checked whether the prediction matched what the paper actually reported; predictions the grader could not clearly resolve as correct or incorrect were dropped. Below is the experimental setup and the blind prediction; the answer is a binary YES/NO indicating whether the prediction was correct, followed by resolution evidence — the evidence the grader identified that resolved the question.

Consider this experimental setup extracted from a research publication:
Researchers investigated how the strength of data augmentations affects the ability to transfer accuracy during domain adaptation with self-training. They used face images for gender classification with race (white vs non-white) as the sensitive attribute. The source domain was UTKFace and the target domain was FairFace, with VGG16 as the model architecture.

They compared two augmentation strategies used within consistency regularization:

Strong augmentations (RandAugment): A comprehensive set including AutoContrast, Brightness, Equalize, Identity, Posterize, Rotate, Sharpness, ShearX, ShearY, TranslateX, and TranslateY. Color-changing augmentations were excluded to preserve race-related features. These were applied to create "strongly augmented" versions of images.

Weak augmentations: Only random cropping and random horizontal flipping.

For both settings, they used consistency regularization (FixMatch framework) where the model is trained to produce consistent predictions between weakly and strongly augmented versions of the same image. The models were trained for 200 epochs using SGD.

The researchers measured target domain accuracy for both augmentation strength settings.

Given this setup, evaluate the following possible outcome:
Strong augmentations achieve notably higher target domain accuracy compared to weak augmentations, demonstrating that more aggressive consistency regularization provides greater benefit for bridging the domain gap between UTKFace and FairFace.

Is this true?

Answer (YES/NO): YES